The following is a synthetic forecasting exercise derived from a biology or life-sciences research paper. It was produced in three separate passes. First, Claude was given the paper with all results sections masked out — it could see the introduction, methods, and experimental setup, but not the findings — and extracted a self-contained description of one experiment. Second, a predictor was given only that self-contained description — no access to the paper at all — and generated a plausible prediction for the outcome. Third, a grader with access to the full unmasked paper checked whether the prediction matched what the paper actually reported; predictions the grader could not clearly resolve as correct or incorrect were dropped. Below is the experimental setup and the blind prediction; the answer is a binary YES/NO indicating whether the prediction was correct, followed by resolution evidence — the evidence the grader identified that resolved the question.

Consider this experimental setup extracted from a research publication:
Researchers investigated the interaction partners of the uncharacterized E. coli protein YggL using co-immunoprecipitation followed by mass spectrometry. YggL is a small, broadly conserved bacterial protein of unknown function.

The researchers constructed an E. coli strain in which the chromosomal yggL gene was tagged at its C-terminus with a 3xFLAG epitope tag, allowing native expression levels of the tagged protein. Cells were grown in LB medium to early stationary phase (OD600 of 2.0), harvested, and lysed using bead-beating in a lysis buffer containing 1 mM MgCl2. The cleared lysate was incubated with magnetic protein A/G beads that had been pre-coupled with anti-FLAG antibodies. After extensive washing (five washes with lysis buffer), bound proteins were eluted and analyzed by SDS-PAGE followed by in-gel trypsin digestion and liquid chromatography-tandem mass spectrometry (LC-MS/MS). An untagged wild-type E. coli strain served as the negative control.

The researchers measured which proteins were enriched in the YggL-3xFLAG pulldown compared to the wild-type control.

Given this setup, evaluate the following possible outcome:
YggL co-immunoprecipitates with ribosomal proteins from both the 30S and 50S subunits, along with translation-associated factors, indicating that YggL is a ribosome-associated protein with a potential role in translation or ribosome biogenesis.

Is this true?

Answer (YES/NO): NO